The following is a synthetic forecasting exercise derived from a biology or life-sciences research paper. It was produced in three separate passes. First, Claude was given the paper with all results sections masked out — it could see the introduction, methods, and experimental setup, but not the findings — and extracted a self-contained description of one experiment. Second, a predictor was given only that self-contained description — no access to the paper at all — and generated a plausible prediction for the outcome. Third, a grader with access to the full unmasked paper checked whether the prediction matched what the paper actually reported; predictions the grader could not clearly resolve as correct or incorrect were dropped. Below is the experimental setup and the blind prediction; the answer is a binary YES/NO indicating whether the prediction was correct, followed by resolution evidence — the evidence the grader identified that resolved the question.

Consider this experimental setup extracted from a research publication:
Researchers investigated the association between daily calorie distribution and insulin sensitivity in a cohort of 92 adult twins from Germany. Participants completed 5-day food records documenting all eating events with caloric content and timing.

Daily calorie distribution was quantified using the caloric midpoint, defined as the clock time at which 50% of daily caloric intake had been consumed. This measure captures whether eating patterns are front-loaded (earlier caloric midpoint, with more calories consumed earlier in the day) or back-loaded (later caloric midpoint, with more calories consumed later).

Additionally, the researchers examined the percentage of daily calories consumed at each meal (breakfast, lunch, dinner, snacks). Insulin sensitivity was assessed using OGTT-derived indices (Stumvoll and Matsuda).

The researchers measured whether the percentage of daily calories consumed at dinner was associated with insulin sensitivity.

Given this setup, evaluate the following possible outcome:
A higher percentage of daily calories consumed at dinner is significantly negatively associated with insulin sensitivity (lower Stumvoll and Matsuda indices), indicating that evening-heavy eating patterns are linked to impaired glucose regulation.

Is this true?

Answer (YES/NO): NO